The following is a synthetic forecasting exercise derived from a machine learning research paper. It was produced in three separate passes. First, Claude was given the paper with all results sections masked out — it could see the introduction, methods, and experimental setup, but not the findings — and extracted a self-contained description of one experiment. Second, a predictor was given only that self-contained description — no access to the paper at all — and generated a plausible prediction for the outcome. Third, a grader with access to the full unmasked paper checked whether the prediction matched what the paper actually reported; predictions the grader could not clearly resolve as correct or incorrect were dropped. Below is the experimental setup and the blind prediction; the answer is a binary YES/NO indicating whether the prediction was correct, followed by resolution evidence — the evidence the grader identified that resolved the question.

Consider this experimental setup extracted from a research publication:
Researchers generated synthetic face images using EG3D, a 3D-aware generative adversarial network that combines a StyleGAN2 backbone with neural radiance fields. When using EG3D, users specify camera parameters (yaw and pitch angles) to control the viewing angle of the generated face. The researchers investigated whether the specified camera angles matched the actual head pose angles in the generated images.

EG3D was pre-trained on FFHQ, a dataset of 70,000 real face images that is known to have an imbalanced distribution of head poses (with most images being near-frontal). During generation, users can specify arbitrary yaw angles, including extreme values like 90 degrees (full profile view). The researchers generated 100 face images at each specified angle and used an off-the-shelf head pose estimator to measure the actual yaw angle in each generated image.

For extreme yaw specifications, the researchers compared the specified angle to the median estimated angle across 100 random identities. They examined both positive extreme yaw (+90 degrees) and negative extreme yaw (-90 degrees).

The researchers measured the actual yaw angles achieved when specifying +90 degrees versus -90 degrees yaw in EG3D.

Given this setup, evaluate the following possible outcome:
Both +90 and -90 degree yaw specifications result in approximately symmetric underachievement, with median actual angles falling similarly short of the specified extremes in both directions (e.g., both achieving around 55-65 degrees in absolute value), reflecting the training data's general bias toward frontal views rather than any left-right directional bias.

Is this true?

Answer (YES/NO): NO